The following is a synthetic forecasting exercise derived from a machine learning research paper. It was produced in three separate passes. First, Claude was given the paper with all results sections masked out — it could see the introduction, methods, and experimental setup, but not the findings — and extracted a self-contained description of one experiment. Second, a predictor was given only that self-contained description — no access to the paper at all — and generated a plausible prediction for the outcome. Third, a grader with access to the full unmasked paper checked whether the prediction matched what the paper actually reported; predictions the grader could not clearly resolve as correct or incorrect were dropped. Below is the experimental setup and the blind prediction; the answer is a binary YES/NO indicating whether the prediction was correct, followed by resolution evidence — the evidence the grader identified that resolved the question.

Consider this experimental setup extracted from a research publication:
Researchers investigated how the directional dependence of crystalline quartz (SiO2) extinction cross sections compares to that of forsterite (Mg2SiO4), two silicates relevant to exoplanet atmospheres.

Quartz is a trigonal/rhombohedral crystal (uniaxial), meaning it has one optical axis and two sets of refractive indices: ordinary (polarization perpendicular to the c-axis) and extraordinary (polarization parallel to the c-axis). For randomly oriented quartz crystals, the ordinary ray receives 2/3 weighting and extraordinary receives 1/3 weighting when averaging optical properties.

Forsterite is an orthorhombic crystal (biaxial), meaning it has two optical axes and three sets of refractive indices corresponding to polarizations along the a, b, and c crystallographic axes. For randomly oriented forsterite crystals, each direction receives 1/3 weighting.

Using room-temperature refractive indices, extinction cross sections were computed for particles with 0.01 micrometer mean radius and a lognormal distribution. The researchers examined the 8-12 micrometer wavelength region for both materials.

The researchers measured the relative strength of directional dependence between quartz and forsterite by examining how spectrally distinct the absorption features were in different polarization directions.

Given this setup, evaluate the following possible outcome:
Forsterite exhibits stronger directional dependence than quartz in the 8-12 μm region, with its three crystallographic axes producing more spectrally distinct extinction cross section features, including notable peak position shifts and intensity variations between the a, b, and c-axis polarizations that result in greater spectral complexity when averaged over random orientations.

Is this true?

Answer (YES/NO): YES